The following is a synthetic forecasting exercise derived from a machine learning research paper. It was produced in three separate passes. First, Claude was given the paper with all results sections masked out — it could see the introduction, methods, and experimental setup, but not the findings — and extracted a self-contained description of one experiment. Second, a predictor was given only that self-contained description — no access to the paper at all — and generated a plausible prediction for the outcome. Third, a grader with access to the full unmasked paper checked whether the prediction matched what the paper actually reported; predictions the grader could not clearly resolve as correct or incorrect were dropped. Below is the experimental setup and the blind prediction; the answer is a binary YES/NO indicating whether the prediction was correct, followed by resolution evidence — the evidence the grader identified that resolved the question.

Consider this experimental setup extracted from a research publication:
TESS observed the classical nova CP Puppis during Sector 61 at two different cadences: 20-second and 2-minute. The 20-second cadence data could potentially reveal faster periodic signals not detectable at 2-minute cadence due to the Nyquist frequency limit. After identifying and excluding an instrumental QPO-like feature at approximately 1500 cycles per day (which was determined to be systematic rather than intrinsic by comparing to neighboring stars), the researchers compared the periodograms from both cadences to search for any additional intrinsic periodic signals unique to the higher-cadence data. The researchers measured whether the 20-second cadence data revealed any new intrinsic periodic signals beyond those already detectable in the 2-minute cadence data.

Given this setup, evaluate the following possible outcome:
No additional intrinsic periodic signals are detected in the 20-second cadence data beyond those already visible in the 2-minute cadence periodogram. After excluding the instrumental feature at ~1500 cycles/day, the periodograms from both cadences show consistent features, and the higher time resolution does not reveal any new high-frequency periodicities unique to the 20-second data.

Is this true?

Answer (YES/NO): YES